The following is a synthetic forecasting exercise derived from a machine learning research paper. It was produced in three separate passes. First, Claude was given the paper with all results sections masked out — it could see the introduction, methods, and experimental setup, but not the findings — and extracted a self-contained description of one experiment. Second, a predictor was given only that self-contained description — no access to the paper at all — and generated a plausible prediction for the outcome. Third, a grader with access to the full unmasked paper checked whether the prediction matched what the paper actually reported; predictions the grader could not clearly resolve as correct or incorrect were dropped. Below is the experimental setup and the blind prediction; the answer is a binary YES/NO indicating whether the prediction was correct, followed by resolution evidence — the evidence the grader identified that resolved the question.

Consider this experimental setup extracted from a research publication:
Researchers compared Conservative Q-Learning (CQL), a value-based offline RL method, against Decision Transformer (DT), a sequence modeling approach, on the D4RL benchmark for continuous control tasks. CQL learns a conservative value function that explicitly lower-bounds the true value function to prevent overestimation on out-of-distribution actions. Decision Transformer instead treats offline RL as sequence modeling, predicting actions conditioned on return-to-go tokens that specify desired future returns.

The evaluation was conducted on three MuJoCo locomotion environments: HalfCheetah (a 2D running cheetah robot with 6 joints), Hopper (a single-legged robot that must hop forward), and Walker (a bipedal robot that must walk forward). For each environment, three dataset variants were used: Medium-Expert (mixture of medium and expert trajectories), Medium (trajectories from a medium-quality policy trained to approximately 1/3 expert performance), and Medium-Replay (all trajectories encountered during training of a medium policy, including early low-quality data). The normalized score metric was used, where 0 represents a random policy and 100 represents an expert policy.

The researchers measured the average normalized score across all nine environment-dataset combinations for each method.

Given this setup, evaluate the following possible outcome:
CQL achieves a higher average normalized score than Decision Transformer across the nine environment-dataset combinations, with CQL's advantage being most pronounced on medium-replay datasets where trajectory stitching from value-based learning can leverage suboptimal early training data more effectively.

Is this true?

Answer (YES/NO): NO